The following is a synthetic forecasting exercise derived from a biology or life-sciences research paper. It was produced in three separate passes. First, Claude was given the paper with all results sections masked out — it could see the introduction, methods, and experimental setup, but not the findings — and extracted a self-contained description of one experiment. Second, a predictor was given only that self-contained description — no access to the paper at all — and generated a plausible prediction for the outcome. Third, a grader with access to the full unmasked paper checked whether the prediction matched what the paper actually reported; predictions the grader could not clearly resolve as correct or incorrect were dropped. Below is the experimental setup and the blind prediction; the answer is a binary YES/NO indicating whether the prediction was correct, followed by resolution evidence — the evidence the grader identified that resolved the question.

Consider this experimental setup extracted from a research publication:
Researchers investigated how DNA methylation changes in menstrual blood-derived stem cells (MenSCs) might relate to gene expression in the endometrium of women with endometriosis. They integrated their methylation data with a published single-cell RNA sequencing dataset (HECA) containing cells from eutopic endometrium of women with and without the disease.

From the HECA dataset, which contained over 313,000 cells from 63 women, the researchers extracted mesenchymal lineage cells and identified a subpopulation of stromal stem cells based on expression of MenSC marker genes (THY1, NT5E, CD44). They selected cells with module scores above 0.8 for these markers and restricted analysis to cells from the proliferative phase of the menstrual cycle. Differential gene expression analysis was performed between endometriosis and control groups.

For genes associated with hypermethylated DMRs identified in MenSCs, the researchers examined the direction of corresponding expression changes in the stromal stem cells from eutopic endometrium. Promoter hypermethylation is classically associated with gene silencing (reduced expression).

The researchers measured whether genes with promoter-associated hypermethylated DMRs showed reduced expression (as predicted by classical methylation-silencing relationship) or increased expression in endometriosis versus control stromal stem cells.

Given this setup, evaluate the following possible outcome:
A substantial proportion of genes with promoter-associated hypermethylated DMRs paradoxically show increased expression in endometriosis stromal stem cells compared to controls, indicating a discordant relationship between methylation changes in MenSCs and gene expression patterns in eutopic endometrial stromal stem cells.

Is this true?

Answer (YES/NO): NO